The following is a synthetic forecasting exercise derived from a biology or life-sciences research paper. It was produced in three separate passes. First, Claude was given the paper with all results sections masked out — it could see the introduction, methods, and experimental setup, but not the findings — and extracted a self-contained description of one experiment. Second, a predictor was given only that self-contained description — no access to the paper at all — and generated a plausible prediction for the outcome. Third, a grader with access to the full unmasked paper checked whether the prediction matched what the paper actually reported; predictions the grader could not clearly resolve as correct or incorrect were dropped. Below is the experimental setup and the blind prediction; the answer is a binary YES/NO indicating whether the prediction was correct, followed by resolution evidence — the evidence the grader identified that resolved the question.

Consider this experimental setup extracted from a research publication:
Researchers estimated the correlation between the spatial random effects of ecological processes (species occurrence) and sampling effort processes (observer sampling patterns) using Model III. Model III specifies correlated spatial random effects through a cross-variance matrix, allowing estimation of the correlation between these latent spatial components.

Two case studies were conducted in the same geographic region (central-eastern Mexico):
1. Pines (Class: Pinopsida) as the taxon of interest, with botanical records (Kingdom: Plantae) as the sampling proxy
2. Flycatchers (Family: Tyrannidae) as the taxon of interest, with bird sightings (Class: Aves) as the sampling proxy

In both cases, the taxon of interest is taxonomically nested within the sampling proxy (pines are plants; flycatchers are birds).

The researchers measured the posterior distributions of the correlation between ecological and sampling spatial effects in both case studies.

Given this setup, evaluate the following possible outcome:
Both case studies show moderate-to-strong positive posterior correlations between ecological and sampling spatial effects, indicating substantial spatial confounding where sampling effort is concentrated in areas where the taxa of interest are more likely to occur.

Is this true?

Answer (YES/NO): YES